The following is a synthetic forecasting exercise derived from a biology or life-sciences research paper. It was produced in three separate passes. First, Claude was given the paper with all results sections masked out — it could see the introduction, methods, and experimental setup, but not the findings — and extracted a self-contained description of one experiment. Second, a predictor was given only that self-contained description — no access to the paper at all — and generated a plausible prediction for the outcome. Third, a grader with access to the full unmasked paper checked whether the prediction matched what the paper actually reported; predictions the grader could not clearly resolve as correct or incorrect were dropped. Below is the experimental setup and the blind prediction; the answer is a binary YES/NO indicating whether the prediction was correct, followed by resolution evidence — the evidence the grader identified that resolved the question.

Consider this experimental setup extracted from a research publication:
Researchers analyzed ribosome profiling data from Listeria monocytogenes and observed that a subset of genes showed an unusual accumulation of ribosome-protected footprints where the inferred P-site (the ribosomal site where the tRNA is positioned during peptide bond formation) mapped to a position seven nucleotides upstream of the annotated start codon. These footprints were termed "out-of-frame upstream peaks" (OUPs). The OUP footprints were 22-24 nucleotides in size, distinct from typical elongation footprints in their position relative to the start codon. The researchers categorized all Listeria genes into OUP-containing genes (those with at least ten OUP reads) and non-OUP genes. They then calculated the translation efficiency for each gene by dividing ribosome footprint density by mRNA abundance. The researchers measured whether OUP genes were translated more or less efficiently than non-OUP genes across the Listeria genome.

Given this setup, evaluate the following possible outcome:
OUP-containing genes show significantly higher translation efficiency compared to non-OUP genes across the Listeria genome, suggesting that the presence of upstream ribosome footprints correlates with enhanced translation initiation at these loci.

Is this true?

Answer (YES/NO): YES